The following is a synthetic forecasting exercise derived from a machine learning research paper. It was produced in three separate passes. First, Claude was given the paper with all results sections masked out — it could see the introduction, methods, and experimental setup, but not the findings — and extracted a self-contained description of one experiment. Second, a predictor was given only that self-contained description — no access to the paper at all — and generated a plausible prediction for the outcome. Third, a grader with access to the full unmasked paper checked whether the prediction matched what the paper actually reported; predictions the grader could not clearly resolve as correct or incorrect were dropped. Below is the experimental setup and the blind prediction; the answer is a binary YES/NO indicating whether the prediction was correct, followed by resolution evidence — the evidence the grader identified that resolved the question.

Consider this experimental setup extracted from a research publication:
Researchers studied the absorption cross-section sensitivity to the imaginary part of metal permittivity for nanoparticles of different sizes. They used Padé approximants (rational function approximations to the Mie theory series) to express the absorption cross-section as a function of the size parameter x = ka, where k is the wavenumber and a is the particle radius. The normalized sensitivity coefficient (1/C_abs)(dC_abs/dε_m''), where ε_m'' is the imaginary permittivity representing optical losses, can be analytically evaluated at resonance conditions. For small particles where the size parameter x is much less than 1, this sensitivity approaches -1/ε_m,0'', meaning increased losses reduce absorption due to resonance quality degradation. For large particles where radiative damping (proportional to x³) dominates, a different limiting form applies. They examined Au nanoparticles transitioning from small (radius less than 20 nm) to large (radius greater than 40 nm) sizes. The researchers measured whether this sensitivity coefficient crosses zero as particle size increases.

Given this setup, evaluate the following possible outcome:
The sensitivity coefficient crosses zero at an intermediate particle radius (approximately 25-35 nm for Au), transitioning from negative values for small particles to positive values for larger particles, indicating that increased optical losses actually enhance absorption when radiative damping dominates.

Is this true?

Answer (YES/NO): YES